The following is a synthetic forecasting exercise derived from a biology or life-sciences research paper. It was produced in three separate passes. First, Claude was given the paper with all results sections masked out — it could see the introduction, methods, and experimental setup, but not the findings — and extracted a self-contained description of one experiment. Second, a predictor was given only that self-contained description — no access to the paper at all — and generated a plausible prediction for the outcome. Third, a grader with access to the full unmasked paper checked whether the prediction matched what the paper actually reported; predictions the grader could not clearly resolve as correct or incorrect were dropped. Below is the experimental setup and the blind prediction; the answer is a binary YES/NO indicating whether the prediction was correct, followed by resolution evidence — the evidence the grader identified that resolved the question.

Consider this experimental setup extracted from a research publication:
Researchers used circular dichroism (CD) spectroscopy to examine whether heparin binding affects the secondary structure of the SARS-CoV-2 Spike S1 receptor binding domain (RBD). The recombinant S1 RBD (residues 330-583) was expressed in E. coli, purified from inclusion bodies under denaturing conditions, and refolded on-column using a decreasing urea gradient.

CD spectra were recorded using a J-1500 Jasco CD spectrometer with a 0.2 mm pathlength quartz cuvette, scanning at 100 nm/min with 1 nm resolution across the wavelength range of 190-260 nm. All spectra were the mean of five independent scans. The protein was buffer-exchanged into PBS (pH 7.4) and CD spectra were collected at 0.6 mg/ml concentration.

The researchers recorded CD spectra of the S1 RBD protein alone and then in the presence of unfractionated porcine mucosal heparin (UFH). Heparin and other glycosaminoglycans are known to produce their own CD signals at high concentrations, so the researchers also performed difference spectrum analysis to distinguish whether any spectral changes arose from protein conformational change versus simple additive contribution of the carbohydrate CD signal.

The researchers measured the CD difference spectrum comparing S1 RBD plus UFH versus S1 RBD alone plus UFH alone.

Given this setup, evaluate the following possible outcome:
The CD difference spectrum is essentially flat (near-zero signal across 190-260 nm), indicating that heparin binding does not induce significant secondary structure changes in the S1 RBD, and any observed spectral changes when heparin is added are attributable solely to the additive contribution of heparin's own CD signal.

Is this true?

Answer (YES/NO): NO